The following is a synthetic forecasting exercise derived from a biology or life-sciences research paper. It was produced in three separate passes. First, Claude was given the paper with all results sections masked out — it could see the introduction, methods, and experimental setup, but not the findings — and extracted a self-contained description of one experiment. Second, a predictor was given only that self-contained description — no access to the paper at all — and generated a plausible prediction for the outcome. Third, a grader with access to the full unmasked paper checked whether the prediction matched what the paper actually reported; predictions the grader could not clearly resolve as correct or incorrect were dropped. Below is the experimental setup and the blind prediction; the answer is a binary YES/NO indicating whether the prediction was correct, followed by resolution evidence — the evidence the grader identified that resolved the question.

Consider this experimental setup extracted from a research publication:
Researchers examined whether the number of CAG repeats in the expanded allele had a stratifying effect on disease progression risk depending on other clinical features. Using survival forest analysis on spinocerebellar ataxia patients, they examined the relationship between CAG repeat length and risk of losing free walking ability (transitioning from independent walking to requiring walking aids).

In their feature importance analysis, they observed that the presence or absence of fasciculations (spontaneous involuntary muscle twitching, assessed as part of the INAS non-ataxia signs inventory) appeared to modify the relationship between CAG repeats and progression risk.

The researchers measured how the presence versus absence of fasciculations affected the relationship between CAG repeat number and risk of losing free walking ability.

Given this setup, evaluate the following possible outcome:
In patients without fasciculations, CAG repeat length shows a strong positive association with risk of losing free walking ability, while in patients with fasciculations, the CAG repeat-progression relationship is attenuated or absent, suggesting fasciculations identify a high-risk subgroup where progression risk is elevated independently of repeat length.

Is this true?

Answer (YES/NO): YES